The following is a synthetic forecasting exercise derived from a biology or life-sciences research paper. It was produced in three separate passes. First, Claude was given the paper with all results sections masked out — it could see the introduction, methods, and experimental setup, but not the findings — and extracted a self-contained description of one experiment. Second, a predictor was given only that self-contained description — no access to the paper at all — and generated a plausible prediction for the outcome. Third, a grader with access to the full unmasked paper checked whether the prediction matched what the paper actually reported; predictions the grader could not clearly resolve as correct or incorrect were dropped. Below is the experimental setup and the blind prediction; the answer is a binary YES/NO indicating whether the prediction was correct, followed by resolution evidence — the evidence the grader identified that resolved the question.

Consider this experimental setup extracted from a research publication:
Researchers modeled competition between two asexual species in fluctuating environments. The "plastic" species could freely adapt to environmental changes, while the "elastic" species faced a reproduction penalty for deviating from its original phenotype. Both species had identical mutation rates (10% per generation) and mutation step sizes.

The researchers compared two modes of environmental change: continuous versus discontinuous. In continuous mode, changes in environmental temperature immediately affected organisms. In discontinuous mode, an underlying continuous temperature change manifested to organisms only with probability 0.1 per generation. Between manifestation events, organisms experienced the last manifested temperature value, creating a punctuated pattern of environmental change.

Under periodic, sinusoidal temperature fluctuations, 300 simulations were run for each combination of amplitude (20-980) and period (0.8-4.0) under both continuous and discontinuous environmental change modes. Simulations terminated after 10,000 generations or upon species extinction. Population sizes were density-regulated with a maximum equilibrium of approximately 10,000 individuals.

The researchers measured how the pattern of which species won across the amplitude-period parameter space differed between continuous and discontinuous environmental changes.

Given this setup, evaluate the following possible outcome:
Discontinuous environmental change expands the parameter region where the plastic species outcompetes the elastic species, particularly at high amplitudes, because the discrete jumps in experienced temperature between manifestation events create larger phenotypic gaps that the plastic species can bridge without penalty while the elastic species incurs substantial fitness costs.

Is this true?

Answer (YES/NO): NO